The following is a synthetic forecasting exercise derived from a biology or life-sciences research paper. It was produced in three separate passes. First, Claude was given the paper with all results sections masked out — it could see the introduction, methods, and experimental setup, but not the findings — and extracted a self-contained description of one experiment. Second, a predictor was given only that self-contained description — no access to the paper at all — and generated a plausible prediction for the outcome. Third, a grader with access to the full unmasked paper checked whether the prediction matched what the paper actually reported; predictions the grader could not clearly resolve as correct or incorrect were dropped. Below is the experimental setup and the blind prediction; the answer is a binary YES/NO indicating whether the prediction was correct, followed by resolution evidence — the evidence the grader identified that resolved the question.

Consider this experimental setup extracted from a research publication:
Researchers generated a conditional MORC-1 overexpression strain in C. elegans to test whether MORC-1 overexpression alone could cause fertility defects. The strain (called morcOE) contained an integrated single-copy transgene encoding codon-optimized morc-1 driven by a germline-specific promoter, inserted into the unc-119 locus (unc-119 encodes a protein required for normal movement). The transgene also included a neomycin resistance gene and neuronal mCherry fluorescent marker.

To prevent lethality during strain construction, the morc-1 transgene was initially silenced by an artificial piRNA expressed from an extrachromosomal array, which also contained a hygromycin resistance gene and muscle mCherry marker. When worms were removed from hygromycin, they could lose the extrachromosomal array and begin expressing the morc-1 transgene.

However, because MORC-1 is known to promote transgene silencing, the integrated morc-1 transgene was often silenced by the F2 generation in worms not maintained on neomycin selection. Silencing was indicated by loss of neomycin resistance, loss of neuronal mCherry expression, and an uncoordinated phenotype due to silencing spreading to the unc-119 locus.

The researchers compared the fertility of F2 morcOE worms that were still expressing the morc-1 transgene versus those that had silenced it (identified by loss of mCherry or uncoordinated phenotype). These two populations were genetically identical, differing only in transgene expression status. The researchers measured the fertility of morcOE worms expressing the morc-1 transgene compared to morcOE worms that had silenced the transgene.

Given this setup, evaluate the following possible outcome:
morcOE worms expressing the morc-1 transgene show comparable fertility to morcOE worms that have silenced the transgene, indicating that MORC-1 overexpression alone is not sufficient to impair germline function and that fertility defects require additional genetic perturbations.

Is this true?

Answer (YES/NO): NO